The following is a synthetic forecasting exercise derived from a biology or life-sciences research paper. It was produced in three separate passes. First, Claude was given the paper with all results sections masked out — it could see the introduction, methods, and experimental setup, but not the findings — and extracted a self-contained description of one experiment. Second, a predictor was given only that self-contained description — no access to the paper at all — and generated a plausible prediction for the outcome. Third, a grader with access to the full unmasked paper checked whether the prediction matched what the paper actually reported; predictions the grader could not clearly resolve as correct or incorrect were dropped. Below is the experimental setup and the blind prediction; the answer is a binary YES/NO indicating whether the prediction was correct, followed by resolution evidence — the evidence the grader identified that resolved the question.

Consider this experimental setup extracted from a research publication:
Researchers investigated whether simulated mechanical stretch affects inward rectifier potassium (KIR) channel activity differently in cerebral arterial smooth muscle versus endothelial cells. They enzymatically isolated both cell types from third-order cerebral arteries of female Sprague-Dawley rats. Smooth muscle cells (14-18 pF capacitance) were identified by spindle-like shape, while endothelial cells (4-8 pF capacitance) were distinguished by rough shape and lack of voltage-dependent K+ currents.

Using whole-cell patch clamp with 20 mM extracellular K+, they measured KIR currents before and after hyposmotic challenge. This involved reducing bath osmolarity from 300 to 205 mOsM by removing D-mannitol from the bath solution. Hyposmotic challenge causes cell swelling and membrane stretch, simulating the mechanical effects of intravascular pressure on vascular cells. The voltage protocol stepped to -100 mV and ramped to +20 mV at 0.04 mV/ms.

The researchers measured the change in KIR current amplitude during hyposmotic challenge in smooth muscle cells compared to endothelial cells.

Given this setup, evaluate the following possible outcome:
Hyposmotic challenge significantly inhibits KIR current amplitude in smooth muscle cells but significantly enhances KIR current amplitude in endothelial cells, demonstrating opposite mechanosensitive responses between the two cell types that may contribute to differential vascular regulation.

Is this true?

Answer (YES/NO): NO